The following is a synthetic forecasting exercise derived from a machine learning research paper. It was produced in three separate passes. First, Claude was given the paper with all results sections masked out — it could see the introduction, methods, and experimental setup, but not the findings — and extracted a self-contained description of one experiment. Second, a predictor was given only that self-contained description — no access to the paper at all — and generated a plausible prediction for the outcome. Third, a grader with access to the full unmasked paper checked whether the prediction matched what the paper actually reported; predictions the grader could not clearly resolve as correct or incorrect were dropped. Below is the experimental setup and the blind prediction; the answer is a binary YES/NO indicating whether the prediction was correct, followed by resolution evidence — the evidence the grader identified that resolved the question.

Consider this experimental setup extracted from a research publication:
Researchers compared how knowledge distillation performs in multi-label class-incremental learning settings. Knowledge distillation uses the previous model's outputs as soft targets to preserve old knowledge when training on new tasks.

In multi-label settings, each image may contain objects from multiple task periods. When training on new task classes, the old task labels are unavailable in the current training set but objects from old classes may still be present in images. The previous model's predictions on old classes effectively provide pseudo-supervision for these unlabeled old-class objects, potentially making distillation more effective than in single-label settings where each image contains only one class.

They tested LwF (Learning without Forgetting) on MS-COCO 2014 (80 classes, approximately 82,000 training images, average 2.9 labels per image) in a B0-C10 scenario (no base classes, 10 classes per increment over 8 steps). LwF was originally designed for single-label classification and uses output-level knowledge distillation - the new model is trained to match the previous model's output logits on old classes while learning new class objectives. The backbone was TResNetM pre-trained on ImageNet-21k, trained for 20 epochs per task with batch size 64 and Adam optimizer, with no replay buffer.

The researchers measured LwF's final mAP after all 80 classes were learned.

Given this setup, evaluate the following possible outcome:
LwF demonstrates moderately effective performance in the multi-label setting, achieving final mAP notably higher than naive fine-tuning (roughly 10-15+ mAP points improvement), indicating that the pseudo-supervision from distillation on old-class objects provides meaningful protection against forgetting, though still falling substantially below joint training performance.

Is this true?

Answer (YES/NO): YES